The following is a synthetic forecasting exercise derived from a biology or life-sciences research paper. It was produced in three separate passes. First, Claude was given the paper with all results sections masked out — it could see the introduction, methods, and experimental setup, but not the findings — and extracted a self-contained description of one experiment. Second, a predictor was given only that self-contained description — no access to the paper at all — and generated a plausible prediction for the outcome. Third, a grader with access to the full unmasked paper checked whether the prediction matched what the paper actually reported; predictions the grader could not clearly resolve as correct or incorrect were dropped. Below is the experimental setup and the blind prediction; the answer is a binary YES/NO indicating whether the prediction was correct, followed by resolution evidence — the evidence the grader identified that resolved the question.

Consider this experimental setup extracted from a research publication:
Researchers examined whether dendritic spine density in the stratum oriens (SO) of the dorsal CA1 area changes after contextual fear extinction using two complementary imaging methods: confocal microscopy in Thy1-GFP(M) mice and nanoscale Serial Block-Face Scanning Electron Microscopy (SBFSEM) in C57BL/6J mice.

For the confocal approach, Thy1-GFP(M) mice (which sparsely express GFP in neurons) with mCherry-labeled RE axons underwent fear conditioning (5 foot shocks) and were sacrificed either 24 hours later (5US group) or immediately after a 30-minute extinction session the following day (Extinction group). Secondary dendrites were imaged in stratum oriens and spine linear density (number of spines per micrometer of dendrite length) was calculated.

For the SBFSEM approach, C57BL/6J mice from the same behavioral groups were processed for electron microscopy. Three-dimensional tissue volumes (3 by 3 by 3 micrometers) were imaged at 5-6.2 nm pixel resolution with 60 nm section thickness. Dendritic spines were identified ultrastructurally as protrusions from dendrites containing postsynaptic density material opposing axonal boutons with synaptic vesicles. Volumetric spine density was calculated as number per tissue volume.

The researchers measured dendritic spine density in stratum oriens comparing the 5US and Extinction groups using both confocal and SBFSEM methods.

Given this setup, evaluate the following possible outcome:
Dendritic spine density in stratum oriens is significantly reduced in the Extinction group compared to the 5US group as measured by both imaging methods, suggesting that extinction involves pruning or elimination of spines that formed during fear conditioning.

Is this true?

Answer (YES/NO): NO